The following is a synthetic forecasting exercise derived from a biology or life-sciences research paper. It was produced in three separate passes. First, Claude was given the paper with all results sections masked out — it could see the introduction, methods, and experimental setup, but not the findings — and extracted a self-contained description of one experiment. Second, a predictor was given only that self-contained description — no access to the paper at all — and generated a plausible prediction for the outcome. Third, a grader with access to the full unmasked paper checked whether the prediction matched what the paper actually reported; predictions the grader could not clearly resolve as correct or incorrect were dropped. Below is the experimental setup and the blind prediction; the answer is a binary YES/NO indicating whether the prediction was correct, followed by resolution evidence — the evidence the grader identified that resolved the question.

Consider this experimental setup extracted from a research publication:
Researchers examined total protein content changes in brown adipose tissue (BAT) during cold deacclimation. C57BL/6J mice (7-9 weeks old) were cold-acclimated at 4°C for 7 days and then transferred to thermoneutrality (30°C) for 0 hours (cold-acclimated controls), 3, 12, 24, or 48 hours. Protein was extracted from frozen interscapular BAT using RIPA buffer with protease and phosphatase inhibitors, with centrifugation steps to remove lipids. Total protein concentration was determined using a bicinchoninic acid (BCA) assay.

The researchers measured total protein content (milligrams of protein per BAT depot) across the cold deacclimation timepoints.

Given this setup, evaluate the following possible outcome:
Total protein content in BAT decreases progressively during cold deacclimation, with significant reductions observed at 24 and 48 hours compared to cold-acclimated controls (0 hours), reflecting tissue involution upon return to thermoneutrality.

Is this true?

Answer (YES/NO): NO